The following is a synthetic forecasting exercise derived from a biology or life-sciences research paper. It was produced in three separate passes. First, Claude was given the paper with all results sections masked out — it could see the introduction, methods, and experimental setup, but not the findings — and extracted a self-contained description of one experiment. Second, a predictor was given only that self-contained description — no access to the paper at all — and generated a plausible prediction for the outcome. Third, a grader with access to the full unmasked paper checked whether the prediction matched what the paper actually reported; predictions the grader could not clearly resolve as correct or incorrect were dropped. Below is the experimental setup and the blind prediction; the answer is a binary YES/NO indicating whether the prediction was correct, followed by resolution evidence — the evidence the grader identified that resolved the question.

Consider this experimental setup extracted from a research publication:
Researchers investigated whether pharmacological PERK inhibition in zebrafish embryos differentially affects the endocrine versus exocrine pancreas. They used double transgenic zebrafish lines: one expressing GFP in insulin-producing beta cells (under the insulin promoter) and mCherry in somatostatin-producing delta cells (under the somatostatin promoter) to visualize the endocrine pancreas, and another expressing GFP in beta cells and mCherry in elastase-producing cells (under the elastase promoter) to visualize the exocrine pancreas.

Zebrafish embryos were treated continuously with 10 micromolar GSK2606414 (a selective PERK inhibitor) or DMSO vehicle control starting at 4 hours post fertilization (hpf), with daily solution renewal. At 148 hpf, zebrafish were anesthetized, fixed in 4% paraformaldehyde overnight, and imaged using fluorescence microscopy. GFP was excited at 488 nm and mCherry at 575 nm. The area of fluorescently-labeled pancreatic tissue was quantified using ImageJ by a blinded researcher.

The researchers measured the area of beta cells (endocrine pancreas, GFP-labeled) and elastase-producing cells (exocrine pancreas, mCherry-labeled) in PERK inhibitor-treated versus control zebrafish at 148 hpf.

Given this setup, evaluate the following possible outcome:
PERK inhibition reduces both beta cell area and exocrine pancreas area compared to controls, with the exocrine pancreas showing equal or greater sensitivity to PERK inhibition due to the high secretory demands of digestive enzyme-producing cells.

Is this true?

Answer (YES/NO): NO